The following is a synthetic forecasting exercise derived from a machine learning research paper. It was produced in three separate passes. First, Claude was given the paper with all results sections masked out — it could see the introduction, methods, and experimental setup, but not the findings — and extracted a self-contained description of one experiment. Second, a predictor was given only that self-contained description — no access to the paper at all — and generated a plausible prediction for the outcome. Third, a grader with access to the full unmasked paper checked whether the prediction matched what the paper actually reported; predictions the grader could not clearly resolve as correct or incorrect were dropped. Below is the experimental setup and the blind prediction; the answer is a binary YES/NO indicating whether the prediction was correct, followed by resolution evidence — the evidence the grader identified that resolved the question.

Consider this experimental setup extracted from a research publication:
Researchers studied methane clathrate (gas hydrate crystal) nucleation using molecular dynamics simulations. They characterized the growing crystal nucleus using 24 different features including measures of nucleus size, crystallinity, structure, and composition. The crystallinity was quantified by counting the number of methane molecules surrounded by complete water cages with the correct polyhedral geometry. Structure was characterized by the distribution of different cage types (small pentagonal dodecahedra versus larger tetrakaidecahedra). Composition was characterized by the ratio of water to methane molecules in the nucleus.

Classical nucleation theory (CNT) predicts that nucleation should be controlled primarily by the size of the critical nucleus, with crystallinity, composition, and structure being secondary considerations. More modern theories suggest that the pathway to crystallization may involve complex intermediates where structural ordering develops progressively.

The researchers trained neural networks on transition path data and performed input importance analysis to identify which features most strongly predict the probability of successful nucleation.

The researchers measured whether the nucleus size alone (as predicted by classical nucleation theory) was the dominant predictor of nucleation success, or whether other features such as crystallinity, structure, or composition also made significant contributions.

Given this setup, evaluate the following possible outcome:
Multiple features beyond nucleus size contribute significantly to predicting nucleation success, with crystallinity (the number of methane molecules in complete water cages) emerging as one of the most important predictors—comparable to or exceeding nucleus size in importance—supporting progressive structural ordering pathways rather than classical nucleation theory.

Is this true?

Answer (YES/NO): NO